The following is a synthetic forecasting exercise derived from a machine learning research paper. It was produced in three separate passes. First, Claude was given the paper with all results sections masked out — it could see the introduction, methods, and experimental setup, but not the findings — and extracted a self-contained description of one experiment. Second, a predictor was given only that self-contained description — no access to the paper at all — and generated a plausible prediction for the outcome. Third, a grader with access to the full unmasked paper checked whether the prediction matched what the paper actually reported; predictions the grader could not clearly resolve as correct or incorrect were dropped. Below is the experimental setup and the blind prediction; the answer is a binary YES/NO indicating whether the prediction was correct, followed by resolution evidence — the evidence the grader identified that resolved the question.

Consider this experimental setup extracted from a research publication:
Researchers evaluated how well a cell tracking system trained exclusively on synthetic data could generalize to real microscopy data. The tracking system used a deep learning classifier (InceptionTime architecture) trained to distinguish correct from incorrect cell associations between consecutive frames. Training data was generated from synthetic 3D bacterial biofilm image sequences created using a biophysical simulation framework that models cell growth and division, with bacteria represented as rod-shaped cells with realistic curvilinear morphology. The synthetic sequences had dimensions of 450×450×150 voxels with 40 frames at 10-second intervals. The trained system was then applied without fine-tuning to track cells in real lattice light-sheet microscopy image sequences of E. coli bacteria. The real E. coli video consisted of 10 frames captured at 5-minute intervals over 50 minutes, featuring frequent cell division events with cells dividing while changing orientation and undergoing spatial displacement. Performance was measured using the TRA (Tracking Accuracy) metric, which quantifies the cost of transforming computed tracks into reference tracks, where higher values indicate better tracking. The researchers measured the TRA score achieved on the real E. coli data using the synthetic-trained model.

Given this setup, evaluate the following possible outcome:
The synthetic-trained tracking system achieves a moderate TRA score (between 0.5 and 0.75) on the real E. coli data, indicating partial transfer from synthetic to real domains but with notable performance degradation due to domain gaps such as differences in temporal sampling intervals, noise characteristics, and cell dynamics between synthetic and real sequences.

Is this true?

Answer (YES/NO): NO